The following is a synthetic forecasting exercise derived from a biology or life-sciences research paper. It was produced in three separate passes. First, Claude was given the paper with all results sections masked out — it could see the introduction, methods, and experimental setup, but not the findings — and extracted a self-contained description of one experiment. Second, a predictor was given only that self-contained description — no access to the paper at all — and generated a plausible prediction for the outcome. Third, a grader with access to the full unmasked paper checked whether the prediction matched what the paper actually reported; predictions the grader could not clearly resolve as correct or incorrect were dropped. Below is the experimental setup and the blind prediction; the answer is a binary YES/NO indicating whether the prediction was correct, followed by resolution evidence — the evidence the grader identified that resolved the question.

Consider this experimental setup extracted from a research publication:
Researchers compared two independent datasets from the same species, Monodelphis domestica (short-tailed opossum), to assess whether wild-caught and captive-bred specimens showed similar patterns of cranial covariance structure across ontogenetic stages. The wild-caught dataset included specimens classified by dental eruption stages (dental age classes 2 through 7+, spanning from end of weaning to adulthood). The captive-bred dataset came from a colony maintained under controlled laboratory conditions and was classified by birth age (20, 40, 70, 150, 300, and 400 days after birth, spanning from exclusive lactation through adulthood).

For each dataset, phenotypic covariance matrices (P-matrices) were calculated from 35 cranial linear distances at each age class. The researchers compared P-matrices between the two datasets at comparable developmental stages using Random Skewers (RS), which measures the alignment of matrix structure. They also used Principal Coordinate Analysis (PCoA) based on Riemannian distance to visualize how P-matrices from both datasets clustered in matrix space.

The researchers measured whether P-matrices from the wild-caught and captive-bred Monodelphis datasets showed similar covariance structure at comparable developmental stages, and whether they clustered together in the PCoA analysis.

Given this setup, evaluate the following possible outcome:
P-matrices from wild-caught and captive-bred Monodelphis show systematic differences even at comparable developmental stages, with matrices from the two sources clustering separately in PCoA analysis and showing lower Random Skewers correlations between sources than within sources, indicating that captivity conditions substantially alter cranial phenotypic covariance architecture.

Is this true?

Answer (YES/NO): NO